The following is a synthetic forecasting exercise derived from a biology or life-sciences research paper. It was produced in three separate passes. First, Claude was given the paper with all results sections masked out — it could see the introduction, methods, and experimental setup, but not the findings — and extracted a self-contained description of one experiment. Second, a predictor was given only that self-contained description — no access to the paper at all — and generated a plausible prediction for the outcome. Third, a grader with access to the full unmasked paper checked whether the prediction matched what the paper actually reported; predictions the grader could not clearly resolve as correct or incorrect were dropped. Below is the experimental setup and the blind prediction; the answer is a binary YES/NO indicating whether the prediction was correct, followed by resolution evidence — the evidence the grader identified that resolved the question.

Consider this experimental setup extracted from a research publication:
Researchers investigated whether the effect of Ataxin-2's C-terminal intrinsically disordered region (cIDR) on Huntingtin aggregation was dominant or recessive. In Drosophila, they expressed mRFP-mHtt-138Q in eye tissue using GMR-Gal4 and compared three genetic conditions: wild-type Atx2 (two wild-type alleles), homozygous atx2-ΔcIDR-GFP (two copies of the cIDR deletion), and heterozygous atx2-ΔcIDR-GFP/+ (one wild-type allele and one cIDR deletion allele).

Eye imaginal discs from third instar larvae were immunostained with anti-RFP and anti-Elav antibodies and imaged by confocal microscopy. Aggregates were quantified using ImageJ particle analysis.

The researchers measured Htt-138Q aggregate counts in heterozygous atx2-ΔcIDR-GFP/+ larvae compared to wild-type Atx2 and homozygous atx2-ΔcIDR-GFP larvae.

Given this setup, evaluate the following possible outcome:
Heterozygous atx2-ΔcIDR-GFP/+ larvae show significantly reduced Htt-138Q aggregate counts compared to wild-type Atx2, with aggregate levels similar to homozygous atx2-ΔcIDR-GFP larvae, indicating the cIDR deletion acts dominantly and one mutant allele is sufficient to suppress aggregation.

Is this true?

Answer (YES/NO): NO